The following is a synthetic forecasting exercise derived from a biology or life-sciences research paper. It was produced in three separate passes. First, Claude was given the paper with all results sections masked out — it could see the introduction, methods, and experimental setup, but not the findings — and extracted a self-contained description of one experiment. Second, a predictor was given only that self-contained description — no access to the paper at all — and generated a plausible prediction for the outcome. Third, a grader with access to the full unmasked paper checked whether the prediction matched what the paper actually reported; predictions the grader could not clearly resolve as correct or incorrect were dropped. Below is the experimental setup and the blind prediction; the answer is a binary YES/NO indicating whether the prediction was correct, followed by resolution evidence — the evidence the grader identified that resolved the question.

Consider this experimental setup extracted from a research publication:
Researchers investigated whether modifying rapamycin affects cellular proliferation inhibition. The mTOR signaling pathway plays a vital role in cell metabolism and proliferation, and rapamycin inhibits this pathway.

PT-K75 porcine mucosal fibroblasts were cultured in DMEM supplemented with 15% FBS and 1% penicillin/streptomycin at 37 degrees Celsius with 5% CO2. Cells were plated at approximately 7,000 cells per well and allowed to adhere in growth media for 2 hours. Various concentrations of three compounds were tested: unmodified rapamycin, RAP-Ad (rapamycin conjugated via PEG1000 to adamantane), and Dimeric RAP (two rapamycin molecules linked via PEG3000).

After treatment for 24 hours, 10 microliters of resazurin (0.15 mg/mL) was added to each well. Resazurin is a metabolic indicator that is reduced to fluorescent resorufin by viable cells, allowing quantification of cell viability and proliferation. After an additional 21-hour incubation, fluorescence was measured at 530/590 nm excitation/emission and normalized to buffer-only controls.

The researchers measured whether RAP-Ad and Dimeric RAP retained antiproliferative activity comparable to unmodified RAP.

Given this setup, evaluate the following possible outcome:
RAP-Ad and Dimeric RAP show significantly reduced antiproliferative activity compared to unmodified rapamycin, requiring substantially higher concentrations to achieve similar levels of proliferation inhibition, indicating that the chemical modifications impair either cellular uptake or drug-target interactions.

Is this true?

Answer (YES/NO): NO